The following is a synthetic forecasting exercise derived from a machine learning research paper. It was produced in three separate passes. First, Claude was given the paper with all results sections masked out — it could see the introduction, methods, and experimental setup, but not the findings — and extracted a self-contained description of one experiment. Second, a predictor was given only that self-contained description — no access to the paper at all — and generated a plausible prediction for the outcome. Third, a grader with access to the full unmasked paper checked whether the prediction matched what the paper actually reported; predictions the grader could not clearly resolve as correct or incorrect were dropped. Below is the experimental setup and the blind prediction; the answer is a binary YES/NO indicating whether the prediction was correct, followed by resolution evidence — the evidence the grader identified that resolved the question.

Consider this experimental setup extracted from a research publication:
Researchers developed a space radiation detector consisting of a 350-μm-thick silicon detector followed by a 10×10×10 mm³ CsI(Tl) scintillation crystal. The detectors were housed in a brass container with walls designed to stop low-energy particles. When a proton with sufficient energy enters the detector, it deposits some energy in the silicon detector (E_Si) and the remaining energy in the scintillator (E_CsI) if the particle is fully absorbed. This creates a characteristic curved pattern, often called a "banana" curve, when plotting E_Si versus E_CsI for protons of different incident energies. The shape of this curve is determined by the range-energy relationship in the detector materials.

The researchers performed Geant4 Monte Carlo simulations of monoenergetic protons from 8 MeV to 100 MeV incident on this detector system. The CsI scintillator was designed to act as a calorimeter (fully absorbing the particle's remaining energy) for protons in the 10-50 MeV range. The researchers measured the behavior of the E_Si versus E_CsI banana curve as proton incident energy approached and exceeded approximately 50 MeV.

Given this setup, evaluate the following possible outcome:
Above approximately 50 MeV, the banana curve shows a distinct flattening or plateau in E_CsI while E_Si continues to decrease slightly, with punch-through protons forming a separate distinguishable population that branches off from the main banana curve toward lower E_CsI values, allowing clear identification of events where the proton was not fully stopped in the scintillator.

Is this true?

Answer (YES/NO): NO